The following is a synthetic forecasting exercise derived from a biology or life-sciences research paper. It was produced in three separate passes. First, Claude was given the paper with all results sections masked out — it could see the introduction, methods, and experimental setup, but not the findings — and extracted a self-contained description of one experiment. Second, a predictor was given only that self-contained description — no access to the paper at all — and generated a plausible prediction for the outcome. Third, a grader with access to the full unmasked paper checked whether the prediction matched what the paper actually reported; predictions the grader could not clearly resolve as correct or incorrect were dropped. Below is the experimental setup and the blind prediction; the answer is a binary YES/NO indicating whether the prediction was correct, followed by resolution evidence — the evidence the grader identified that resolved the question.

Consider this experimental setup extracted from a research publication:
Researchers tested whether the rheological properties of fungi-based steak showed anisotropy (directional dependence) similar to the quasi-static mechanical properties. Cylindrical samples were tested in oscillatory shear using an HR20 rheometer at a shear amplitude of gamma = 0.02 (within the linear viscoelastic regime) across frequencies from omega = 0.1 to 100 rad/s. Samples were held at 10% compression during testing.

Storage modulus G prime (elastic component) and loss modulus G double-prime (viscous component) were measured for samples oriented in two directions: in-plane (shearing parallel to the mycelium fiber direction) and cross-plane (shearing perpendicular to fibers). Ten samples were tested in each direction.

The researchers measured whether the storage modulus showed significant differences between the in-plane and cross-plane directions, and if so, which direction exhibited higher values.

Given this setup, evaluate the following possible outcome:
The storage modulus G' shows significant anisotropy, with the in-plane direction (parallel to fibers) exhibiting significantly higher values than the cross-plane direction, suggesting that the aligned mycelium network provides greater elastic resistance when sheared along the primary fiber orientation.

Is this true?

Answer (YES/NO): NO